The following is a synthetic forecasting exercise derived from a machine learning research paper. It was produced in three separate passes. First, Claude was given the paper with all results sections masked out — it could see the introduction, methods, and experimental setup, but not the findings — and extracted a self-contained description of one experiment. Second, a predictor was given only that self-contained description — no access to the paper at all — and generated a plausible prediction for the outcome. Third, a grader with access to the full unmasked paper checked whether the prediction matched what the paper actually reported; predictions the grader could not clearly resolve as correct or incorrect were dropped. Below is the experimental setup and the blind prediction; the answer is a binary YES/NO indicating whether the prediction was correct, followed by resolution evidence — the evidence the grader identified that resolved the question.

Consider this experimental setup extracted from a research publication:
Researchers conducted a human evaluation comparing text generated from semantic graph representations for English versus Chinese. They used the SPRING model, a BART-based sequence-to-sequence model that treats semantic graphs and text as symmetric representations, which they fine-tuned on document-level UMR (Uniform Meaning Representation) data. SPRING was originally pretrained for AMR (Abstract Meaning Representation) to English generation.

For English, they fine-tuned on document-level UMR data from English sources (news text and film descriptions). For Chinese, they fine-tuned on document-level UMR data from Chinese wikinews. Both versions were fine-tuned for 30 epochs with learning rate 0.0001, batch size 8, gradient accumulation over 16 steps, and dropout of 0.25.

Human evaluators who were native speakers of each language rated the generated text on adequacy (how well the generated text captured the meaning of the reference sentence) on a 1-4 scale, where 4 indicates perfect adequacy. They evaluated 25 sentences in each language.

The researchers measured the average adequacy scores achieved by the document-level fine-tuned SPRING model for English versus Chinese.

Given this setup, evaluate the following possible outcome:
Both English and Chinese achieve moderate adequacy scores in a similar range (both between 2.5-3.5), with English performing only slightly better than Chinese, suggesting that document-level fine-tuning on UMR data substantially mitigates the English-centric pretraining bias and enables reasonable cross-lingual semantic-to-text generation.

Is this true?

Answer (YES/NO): NO